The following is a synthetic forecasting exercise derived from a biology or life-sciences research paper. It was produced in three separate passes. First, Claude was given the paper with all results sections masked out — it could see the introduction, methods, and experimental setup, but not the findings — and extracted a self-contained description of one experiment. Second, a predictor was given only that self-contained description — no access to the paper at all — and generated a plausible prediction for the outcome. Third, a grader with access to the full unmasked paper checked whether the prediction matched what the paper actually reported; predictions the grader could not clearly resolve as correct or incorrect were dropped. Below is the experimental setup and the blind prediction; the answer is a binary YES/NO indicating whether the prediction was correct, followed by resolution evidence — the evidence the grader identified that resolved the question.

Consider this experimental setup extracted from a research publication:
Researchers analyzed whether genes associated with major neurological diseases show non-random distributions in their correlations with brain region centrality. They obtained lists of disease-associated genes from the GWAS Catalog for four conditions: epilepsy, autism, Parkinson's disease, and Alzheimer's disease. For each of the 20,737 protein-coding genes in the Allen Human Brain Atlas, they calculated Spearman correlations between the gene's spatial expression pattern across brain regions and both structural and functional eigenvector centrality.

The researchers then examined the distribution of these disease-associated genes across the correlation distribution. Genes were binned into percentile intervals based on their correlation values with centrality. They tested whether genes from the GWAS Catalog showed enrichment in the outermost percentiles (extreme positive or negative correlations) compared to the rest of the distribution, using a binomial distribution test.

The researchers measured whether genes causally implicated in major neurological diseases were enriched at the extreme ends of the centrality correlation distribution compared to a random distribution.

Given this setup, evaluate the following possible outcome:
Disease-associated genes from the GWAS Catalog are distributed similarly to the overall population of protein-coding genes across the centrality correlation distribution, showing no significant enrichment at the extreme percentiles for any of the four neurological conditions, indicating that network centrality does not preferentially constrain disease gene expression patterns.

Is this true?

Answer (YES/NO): NO